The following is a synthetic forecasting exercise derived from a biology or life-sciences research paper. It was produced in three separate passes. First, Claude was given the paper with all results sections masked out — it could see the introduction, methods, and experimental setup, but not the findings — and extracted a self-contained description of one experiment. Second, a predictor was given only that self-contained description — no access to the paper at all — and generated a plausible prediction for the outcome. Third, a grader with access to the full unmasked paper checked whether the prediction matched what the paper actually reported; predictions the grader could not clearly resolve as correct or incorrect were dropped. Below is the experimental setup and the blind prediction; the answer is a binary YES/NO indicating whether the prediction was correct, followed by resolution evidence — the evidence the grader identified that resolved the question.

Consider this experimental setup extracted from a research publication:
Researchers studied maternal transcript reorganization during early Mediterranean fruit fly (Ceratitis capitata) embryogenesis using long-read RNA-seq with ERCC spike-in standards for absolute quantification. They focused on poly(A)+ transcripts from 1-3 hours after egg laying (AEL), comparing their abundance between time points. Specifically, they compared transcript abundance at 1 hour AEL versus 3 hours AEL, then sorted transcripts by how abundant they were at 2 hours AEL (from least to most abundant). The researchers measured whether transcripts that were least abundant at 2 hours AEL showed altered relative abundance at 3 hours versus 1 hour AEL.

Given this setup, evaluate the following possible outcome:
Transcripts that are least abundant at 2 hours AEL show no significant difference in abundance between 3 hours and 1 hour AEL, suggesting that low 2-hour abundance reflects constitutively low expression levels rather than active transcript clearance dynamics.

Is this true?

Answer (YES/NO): NO